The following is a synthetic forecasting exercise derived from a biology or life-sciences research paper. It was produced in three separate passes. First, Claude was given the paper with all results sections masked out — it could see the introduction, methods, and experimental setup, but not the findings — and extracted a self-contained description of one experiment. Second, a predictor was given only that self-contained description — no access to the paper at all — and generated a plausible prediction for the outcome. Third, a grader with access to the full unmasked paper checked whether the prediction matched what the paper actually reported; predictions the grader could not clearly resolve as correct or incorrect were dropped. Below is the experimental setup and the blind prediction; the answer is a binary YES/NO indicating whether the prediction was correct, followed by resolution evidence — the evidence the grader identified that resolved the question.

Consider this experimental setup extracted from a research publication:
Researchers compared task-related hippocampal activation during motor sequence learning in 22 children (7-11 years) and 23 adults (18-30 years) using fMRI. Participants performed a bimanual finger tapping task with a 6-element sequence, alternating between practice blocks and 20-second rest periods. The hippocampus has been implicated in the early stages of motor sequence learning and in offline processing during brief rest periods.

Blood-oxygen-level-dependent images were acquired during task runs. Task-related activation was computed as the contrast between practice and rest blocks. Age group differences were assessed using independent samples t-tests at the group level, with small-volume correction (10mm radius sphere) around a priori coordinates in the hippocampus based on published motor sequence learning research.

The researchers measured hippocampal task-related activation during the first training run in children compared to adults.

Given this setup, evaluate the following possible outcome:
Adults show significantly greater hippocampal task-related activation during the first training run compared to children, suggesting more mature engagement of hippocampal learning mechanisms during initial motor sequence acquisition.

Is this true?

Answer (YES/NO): NO